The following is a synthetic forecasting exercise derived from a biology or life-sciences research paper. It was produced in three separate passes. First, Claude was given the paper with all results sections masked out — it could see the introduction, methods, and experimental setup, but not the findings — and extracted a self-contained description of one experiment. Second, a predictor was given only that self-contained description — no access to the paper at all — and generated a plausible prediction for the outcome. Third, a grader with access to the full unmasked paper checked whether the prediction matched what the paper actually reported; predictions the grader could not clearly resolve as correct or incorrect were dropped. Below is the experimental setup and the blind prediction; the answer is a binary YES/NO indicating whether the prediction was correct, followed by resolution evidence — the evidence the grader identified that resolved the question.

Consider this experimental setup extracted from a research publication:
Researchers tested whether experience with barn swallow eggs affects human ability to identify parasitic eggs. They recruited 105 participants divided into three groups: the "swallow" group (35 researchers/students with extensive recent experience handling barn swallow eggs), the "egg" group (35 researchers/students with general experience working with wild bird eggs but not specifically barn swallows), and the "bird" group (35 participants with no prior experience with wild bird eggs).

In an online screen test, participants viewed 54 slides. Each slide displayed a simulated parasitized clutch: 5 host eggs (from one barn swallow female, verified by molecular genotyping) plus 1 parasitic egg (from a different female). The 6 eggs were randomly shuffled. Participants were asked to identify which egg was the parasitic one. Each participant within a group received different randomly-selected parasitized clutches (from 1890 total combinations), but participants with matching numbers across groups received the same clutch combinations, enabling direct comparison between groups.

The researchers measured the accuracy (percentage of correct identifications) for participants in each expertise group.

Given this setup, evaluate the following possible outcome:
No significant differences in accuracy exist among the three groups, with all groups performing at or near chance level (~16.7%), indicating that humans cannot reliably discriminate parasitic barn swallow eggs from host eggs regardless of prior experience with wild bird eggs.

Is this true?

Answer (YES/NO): NO